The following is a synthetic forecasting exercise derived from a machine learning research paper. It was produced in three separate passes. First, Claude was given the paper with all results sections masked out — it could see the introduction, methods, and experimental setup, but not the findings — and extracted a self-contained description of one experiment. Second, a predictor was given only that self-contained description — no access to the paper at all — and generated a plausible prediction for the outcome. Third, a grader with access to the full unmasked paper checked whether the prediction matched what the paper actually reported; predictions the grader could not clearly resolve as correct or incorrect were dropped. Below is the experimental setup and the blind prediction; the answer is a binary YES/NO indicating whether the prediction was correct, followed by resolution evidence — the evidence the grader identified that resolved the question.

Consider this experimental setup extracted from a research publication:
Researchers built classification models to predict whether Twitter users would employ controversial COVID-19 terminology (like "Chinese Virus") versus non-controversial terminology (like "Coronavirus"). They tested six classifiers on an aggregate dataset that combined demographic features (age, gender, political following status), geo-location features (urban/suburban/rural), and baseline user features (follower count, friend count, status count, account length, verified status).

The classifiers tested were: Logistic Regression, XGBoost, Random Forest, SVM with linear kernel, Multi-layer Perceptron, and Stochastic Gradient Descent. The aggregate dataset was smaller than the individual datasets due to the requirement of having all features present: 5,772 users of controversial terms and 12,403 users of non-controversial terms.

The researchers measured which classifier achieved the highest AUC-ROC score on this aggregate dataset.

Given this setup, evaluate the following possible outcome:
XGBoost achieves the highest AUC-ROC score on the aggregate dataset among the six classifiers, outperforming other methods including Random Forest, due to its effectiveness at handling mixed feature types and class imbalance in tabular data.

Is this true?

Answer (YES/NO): NO